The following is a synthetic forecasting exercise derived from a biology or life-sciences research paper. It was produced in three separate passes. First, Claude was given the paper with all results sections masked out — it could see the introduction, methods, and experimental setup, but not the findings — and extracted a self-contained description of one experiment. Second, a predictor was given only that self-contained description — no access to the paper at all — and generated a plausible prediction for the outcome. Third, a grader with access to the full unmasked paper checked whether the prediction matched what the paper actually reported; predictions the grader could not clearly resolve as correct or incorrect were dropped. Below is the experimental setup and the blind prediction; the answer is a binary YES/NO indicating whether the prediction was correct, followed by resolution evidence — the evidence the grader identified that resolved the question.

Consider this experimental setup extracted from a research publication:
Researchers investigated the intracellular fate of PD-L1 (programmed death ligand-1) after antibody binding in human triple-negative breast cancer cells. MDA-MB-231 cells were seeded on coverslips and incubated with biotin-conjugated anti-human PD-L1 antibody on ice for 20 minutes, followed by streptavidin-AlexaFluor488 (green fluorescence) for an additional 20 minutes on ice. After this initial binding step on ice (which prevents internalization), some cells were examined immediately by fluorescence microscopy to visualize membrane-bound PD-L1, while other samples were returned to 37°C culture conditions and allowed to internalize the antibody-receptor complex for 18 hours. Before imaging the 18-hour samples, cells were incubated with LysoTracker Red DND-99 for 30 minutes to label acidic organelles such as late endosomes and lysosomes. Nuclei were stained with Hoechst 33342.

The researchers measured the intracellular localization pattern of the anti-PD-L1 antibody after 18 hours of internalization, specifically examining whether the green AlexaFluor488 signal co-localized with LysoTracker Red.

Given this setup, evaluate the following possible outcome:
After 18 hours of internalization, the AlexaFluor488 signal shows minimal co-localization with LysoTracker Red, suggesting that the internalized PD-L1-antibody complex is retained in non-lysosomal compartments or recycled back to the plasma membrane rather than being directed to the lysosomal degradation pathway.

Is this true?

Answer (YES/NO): NO